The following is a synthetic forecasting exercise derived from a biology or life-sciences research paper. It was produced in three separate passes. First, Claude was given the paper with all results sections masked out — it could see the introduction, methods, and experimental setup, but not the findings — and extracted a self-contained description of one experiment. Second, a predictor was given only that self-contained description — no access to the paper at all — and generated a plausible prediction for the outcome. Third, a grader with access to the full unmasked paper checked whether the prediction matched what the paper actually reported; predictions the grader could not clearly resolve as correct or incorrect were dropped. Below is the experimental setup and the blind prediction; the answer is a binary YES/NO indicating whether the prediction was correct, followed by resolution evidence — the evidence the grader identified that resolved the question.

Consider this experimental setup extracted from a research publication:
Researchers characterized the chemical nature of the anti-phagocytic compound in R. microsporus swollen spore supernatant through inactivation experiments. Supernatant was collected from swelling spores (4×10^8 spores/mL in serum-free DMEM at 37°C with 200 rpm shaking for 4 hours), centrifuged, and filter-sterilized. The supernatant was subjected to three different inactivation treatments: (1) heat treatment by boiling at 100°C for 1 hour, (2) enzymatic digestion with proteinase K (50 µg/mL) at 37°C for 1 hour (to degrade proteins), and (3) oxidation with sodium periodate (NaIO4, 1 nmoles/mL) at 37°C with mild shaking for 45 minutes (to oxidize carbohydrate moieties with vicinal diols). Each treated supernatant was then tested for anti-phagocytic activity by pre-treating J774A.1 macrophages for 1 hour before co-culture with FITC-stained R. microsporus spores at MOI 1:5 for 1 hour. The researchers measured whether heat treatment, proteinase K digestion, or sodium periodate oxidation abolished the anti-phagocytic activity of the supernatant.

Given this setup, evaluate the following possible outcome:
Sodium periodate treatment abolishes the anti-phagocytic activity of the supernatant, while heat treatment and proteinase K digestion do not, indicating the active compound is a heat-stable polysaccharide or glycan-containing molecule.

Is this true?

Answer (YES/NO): NO